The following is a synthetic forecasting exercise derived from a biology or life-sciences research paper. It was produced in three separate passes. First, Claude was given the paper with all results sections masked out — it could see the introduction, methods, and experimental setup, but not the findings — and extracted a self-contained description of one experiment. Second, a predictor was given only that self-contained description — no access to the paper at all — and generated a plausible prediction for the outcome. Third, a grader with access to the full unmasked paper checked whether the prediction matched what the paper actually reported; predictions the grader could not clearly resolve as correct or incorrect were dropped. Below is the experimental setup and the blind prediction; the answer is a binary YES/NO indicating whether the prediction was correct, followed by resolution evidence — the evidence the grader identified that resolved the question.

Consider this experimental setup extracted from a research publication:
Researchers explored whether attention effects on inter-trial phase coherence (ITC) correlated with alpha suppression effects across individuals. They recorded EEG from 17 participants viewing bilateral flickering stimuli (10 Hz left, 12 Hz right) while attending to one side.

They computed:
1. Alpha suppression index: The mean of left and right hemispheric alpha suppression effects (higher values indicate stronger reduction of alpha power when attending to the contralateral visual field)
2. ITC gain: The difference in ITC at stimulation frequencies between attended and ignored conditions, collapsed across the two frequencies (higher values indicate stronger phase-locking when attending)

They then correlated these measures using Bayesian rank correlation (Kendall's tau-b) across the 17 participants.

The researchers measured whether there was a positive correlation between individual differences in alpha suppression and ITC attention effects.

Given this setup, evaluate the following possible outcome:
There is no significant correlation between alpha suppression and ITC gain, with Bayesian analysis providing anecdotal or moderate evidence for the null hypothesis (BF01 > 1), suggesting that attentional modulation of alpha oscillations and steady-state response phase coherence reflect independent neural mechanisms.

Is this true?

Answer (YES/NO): YES